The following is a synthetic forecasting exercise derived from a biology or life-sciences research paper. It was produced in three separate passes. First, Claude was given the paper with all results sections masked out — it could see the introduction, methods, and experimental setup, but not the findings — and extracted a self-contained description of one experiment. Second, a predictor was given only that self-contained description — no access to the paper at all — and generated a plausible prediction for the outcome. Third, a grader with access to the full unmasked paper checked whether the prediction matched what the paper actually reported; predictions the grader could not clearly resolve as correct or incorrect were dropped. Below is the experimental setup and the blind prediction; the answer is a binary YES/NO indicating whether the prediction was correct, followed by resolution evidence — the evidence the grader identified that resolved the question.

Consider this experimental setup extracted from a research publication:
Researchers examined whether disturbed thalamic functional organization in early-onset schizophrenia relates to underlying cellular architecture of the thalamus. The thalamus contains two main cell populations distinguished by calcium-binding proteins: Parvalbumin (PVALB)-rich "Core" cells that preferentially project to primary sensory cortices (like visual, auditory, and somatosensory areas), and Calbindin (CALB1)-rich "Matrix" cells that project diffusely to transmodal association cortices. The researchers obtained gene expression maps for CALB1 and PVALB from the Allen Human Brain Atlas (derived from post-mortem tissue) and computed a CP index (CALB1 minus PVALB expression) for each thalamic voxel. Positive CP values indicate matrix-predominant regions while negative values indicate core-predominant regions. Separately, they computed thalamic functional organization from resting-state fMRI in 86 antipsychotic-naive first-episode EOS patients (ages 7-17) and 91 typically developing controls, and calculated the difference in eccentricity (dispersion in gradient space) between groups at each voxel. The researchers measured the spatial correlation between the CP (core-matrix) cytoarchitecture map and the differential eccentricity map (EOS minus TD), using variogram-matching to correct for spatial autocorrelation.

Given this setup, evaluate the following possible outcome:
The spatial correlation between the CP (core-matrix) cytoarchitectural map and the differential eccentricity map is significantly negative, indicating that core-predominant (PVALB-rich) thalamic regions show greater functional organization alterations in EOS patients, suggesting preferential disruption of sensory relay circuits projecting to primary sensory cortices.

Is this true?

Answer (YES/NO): YES